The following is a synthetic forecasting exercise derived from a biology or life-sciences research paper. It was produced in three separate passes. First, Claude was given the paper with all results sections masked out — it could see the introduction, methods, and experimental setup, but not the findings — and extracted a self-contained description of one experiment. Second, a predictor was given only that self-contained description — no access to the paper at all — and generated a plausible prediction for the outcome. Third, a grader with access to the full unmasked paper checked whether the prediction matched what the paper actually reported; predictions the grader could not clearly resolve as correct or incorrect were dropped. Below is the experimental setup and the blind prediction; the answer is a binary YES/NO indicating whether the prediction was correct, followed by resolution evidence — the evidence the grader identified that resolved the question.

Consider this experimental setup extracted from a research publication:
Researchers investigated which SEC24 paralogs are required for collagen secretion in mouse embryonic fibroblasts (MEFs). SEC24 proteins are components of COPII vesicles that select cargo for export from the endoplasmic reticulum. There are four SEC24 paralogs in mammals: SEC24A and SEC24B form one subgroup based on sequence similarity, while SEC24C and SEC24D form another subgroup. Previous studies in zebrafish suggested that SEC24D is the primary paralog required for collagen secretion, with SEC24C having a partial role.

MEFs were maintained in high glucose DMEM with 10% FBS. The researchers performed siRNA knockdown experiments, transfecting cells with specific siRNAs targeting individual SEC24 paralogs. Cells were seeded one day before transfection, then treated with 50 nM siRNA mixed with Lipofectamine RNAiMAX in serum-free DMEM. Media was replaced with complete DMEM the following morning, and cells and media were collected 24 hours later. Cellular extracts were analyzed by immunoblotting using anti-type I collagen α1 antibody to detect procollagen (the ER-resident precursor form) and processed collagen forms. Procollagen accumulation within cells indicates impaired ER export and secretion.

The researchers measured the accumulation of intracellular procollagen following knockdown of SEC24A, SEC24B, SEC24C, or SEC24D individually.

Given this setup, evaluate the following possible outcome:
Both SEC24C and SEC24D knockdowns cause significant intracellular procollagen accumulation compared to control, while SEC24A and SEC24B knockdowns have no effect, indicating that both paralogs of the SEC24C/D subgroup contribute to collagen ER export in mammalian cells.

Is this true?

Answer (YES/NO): NO